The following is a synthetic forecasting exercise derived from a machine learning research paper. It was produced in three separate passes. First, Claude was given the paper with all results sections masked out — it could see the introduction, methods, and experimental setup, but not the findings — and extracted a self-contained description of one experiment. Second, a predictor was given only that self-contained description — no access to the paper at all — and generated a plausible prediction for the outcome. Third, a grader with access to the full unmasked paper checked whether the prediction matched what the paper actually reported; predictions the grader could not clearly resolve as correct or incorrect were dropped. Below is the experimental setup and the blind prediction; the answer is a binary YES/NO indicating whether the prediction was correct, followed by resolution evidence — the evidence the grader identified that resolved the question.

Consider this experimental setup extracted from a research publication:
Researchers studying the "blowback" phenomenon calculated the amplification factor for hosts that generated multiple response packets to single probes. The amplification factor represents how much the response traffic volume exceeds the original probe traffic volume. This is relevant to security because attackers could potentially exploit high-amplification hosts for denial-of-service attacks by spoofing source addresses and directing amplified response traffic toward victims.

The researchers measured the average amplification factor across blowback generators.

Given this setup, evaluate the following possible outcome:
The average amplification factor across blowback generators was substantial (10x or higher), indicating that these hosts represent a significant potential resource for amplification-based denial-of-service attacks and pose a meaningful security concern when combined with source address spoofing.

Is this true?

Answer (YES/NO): YES